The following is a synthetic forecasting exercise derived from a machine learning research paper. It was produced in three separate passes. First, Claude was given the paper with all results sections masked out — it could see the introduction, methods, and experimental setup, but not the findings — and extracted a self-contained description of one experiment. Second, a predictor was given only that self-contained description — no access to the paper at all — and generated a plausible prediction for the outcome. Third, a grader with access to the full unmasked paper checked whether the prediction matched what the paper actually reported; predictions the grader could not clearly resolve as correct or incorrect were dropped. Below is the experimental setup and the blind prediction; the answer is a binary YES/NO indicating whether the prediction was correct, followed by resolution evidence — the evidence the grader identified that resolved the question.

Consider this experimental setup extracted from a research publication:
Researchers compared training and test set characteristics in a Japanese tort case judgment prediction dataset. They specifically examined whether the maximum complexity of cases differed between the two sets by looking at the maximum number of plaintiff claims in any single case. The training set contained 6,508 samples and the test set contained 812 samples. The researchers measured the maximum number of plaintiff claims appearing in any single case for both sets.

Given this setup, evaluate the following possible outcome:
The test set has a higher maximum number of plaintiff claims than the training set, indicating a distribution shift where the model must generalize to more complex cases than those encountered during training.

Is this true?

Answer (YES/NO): YES